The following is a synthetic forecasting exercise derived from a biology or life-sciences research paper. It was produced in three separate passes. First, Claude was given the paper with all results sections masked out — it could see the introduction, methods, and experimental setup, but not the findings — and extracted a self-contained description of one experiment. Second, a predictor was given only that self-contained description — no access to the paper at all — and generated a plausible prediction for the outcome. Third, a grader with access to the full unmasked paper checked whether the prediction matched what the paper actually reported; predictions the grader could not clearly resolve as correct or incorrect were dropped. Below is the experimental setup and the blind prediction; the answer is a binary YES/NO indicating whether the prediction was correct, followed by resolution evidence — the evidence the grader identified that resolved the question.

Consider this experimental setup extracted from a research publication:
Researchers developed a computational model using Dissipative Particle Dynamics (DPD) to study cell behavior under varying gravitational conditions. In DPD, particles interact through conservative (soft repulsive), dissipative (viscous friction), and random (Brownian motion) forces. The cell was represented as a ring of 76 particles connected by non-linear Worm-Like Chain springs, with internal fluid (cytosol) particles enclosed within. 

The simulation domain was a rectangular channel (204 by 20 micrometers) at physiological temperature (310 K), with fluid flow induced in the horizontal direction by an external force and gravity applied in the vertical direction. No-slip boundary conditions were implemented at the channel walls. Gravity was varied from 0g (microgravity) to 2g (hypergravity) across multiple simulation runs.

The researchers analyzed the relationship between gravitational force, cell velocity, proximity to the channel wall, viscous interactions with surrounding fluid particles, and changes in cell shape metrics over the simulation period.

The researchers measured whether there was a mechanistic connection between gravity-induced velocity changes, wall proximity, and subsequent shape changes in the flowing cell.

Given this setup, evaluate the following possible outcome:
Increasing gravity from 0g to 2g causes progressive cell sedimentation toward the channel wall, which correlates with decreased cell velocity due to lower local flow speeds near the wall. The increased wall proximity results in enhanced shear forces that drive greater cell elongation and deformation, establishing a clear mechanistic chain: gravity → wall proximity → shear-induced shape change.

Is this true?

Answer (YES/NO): NO